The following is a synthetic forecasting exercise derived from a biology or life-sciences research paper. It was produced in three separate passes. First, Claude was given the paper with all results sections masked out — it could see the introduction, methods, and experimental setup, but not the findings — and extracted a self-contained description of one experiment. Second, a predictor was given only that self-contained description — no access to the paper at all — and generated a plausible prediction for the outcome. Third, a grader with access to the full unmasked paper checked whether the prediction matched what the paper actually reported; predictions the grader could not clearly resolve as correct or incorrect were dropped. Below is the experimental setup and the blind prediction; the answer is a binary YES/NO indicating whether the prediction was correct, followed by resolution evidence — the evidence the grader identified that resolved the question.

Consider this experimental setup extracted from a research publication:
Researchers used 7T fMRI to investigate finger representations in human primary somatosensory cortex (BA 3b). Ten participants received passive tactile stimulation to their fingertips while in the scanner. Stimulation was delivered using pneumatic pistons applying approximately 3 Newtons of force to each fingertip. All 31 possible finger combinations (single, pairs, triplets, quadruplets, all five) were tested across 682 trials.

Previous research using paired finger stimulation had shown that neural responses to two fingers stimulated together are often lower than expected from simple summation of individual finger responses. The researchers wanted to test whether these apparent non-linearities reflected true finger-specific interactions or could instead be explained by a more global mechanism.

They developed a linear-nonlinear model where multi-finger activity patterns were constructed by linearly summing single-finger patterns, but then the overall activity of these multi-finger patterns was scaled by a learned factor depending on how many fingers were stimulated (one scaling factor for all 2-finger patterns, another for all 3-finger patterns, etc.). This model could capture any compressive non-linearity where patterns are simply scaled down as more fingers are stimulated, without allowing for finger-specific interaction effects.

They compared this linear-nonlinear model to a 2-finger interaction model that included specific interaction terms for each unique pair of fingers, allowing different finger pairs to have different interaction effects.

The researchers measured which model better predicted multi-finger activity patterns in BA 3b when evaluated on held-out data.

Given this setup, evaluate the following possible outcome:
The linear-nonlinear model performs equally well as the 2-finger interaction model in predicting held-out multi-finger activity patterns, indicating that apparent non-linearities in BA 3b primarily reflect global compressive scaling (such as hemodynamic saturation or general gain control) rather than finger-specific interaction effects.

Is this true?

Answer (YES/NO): NO